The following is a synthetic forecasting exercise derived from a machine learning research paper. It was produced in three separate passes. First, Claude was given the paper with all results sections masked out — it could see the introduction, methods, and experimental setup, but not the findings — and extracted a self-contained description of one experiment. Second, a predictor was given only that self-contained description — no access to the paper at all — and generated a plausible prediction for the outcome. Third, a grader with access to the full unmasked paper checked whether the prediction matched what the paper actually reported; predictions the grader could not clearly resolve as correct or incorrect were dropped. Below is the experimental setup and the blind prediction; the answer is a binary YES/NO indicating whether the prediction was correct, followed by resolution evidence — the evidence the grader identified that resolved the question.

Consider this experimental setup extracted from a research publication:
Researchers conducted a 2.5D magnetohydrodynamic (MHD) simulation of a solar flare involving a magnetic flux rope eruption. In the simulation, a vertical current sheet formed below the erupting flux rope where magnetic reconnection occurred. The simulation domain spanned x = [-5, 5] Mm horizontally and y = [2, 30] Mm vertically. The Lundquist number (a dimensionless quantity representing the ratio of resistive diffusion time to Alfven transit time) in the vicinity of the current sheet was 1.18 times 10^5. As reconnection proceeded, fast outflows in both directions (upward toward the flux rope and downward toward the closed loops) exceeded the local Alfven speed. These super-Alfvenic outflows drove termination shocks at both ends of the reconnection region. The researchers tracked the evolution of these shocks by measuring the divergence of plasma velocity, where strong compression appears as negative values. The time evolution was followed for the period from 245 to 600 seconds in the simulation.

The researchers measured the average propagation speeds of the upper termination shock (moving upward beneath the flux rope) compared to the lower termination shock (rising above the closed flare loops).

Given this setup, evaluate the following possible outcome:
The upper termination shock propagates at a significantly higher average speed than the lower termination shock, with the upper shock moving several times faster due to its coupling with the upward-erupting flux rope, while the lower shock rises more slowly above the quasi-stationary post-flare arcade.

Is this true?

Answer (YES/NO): YES